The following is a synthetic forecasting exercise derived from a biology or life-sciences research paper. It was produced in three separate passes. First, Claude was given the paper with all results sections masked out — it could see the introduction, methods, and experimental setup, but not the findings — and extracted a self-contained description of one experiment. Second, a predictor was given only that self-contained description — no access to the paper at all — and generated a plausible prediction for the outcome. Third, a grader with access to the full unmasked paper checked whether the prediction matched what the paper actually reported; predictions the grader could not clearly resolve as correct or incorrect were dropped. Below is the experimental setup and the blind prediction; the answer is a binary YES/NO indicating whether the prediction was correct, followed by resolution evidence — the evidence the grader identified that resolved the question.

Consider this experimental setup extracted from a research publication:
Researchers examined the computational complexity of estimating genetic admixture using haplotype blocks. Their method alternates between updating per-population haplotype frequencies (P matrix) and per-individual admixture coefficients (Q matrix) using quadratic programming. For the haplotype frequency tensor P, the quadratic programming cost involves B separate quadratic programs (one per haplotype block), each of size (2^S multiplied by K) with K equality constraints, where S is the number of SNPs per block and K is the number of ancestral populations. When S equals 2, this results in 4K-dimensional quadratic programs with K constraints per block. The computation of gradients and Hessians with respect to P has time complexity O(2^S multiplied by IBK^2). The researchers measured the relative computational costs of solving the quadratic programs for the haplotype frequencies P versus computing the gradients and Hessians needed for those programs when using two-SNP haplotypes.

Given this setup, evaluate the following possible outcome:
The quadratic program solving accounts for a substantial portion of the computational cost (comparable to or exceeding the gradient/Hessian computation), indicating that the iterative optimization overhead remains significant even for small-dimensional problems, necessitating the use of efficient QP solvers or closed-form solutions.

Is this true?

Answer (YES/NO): YES